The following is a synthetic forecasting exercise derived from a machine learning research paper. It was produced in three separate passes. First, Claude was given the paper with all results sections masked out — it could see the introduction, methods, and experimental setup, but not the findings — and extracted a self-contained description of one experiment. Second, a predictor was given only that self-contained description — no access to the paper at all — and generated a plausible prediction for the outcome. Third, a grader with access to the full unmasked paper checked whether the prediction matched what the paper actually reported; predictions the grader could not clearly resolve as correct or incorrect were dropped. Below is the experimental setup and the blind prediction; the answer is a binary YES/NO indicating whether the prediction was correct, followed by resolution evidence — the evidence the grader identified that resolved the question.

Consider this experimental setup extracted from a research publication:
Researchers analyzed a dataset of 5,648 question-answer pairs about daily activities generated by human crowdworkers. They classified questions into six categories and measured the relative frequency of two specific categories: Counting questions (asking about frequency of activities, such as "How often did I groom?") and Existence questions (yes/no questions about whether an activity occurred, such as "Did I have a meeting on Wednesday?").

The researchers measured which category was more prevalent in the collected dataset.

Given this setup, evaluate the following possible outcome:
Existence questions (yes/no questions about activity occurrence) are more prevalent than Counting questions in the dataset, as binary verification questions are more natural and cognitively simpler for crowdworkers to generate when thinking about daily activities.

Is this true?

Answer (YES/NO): NO